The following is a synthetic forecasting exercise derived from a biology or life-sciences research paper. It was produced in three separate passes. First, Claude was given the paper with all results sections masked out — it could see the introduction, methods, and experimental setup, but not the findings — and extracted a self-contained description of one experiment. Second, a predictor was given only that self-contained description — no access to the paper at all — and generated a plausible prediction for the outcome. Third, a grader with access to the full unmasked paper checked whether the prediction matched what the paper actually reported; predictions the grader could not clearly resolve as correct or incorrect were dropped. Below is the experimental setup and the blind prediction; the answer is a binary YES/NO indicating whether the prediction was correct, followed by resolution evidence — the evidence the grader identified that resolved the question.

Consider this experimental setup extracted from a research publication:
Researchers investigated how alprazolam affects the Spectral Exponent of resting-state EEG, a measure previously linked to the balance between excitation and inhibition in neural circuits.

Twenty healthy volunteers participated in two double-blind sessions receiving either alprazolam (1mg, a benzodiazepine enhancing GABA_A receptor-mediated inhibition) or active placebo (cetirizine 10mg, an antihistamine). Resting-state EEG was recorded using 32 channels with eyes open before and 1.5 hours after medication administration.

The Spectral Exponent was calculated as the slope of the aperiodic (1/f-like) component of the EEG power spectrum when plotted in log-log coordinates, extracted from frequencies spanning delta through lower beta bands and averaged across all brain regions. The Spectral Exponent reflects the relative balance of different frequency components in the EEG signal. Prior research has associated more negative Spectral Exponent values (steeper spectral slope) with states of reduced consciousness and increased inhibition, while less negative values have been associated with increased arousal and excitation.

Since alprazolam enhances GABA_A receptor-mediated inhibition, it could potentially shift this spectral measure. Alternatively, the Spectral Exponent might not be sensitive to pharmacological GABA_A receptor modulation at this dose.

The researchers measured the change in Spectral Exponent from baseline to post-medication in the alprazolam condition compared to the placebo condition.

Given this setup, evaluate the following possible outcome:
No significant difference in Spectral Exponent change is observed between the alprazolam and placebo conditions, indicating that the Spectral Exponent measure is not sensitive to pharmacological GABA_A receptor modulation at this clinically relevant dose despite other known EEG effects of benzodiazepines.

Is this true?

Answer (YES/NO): NO